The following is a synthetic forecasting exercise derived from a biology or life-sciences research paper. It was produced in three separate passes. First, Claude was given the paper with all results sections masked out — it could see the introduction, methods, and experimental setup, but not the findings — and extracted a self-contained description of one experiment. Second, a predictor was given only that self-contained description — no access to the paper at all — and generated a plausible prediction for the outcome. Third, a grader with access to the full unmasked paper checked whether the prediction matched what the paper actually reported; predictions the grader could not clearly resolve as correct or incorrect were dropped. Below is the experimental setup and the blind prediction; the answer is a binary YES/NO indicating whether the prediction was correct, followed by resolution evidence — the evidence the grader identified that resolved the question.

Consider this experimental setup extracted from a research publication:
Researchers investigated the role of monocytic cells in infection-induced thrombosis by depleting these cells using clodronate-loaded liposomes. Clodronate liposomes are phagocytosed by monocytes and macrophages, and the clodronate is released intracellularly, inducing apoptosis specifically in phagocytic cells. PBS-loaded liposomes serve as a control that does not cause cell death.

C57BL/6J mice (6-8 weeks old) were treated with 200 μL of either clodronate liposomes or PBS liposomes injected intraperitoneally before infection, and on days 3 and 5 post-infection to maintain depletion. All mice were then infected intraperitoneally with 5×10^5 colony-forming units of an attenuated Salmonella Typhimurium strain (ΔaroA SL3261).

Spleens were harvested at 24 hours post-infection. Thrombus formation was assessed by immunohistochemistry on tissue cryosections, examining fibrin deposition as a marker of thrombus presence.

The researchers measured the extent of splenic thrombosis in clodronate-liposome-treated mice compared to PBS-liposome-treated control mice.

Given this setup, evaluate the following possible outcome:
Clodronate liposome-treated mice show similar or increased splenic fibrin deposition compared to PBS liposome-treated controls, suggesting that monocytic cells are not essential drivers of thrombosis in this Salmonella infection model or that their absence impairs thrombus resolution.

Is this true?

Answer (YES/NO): NO